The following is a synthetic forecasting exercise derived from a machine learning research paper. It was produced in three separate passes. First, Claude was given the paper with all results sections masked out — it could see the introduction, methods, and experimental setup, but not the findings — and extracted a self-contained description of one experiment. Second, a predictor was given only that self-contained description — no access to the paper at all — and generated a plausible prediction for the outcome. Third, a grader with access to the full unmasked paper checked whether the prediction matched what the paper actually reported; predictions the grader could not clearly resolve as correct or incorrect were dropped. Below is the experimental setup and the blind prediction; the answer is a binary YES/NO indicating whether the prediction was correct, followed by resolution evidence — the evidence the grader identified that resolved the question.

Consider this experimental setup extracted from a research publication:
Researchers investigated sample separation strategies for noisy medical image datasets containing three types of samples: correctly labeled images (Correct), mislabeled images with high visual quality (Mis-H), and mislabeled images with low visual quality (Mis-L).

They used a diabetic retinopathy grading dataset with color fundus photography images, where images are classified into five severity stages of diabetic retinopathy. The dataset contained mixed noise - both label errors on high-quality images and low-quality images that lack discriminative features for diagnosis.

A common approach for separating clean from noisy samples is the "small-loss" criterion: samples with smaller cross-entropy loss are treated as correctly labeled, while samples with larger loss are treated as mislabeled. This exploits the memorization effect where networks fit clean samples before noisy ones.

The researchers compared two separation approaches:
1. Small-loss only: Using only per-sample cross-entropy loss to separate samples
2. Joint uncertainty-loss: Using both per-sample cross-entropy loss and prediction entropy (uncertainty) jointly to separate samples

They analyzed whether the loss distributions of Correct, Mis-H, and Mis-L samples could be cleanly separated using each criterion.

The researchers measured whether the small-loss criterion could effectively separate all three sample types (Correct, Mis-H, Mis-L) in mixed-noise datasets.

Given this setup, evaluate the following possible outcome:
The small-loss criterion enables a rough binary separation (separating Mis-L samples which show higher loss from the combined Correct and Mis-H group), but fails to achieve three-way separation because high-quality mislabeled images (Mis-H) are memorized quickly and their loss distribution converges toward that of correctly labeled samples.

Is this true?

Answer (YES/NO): NO